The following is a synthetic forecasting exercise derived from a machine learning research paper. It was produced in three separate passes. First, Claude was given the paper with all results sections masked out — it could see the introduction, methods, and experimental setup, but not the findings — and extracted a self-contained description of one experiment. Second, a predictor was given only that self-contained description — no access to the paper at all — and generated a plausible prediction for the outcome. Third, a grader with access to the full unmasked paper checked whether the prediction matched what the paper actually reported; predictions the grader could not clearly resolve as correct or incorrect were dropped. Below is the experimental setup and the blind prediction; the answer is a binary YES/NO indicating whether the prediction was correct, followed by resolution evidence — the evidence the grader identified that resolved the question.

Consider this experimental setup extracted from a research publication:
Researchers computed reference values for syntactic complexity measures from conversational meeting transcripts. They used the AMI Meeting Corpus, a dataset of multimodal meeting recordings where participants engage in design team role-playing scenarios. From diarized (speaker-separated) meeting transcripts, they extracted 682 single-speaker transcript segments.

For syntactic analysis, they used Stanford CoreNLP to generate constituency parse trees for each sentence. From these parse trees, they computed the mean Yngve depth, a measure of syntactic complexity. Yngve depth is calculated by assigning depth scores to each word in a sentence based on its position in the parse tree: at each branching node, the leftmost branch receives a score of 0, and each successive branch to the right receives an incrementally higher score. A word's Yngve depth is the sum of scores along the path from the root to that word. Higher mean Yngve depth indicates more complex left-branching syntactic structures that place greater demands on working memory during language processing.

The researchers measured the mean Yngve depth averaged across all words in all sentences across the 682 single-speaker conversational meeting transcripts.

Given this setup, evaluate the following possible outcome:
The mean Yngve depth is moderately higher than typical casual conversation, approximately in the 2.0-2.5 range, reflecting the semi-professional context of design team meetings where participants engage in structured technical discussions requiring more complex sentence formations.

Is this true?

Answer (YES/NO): NO